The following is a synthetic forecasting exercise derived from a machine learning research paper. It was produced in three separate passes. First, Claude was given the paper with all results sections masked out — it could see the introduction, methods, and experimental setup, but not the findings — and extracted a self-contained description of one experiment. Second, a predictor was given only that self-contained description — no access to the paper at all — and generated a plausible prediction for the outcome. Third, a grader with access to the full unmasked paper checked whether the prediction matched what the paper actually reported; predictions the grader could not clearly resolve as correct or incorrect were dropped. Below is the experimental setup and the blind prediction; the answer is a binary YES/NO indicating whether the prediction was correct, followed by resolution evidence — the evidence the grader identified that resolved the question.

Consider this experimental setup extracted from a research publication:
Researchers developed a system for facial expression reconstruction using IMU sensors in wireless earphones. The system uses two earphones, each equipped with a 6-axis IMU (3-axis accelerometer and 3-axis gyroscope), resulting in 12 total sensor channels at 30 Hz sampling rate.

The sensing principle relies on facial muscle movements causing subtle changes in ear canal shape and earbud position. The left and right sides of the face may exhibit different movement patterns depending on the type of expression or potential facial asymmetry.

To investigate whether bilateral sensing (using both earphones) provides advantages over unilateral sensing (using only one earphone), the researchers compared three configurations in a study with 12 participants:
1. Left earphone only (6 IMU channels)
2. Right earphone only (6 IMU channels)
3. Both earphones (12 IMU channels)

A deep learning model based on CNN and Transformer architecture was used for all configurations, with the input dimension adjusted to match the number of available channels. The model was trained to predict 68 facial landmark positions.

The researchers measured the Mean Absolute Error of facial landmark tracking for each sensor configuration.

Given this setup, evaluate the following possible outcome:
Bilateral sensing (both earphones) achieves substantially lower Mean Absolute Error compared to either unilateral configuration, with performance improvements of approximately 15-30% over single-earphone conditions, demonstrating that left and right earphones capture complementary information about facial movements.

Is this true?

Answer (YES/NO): NO